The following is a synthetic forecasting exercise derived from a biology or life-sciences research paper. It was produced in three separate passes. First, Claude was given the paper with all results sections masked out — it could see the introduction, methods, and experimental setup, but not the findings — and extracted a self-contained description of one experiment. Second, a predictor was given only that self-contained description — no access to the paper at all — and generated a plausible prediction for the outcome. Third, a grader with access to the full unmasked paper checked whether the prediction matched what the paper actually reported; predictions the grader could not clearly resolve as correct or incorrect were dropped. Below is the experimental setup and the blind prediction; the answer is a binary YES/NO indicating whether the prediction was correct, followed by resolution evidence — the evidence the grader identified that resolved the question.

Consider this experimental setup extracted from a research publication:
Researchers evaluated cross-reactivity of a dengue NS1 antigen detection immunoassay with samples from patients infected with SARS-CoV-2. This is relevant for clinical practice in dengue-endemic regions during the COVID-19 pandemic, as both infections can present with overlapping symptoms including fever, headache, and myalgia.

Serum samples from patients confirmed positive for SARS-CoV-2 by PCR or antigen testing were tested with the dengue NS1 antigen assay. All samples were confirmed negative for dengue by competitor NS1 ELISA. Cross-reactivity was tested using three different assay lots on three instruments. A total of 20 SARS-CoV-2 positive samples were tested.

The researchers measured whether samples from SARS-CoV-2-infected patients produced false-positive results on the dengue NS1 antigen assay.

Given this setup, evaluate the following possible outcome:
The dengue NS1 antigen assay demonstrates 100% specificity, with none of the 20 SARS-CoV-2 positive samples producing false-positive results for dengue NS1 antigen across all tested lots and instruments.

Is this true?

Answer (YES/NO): YES